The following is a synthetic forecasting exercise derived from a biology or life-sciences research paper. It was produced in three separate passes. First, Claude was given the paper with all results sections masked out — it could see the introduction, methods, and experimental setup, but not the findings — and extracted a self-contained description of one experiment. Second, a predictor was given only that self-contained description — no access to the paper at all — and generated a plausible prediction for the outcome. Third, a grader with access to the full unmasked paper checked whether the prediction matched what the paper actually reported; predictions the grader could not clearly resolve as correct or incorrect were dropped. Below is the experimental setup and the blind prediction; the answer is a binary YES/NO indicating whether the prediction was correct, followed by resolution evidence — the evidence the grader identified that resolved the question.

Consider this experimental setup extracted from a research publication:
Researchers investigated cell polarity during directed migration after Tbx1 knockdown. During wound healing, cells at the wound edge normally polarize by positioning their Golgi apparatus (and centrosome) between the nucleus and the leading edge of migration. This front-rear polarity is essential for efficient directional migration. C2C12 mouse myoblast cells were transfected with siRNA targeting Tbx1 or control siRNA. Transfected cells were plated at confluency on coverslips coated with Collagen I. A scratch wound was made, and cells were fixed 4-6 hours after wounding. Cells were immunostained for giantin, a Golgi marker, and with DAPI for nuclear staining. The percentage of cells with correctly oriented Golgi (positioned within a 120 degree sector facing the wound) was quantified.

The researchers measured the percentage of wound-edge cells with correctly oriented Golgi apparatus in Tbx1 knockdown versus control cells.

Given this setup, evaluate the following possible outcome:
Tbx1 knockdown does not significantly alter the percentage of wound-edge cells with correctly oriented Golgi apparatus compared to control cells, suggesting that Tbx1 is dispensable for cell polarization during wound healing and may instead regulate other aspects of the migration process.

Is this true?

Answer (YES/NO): NO